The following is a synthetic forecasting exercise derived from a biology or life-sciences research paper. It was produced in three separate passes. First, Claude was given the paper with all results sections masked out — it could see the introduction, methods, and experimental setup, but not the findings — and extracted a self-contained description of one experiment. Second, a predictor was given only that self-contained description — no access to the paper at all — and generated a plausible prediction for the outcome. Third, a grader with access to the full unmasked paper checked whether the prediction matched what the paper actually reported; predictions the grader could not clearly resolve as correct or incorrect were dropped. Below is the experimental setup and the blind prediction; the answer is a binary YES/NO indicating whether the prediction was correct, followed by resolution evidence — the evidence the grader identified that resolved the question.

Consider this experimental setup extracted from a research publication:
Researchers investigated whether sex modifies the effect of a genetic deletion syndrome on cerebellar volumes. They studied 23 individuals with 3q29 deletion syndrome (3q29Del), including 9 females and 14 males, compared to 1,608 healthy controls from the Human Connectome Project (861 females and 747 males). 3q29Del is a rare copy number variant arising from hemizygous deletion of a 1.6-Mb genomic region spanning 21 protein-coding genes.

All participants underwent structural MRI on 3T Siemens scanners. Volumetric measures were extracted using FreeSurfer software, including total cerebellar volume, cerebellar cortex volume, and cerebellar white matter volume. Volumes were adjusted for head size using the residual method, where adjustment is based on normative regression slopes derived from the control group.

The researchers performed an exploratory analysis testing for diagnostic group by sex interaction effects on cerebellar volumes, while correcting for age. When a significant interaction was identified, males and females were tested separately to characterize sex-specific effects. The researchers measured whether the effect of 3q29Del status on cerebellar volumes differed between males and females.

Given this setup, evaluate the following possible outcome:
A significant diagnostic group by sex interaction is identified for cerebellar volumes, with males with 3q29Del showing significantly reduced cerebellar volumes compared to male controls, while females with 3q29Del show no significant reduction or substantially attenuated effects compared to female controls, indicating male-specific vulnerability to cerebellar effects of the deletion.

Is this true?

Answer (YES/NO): NO